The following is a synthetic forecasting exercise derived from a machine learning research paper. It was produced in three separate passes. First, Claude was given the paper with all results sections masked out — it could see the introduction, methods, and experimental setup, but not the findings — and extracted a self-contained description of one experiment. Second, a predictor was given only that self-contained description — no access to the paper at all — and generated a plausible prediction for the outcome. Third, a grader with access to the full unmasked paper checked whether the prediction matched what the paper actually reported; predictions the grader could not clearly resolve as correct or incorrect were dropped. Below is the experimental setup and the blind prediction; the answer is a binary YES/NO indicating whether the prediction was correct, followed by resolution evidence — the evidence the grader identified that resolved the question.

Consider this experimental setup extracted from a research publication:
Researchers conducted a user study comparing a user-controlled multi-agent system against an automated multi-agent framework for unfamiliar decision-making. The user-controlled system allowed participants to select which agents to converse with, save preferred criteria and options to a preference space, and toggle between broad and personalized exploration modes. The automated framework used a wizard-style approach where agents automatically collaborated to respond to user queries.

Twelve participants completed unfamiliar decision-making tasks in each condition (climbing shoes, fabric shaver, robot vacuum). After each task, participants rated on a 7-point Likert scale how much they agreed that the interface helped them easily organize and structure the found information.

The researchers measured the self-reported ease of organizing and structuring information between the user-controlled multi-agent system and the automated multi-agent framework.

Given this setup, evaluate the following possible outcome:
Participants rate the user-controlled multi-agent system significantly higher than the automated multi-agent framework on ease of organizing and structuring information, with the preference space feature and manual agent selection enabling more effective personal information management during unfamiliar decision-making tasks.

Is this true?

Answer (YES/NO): NO